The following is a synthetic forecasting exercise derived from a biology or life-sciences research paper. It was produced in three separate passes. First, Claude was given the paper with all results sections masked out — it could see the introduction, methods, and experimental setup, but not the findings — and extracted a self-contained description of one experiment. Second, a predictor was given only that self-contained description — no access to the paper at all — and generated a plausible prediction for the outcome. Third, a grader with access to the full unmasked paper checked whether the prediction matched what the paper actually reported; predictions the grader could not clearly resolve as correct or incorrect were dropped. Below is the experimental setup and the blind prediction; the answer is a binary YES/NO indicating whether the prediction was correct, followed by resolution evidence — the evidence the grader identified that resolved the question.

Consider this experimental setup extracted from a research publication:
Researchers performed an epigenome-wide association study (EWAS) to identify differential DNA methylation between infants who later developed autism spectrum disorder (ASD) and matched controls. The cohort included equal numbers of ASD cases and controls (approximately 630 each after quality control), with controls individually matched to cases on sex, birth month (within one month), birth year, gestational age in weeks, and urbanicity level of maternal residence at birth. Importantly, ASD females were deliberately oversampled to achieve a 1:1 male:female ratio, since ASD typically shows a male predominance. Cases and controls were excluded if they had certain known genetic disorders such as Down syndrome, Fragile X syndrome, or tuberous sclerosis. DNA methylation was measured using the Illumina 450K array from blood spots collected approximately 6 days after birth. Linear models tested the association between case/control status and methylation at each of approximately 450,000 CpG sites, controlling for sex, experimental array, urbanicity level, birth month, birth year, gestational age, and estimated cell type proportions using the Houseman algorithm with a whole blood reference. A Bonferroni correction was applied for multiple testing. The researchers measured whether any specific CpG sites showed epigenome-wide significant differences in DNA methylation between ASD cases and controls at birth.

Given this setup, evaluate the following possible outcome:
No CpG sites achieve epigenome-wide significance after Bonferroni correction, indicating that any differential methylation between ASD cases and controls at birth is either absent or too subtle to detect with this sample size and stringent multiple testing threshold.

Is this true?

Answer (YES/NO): YES